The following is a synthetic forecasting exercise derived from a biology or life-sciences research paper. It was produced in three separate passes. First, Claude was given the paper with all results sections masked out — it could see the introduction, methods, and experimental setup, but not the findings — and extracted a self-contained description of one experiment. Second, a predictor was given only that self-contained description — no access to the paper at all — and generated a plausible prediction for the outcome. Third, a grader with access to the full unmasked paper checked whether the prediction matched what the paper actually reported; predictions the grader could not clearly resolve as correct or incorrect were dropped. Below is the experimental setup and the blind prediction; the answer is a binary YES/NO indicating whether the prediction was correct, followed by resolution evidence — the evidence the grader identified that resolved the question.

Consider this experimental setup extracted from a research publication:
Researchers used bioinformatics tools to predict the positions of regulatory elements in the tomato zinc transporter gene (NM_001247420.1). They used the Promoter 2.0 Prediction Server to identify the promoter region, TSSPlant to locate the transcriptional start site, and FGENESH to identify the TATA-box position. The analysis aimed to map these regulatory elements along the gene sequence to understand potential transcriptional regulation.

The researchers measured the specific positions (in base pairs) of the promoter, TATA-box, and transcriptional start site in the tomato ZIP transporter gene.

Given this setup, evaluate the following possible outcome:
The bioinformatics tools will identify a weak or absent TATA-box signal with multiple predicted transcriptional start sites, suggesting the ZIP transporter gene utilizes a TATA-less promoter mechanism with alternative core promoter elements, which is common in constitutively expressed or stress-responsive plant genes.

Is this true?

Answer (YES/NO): NO